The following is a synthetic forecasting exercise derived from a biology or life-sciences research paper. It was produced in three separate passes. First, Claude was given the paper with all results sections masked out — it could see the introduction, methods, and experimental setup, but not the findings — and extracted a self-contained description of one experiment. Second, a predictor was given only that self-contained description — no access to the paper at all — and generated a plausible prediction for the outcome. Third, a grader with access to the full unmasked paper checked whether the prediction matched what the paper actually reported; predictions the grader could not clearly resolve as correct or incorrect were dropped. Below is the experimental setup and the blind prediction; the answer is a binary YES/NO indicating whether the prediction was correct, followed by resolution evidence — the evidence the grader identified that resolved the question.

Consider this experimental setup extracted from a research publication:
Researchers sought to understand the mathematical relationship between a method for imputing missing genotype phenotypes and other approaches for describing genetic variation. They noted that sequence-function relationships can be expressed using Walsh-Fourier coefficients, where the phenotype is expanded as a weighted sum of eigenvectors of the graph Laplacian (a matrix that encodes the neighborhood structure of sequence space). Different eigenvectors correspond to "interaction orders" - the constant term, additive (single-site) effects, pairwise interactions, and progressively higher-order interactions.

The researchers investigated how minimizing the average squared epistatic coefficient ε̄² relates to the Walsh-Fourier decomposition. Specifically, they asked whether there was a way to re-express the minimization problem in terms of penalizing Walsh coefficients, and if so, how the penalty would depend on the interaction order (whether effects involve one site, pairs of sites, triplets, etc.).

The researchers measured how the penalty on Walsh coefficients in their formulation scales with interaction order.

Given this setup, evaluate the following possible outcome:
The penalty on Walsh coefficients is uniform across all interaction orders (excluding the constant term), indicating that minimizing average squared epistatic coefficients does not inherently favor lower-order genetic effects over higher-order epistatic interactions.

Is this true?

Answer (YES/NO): NO